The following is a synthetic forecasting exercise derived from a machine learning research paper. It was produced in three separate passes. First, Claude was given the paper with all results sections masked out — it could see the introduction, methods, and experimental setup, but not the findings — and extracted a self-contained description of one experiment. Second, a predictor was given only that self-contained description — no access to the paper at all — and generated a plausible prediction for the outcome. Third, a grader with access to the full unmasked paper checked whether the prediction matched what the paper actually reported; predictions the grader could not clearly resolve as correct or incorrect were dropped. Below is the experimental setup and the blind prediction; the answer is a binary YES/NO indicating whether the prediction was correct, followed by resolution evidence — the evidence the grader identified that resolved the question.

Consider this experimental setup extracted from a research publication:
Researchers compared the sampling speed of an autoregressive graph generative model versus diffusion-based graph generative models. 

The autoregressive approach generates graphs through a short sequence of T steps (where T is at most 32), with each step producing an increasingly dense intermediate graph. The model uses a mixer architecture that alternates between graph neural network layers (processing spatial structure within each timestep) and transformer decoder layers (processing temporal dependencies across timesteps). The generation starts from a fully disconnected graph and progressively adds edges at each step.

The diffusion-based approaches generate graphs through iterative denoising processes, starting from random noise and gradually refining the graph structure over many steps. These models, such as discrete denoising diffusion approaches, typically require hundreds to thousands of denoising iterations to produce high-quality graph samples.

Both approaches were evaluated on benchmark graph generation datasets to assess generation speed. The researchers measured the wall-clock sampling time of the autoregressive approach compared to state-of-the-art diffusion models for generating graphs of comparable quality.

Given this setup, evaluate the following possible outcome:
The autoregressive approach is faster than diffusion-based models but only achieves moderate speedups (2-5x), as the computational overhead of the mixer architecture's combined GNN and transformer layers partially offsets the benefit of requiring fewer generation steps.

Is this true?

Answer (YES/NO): NO